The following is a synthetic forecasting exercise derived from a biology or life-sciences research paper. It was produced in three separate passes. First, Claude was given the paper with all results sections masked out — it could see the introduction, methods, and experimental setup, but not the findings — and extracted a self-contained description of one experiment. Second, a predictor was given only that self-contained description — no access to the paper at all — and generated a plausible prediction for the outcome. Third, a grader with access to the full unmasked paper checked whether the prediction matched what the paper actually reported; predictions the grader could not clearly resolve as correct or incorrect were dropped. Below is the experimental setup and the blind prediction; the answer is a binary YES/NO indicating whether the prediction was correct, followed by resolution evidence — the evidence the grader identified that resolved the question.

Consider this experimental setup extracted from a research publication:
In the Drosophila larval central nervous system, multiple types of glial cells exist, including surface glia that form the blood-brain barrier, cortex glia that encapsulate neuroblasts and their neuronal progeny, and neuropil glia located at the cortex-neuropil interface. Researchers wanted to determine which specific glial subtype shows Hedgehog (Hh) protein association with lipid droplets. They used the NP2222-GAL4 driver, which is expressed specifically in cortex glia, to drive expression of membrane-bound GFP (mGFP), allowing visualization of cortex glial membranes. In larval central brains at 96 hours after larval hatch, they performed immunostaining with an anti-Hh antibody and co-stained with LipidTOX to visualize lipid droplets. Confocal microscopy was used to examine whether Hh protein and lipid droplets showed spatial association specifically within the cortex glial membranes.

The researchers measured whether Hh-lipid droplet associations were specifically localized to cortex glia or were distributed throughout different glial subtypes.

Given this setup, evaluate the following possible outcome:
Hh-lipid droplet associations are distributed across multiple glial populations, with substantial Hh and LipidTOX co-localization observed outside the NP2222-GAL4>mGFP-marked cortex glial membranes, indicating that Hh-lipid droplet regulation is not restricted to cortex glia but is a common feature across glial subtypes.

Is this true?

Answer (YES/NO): NO